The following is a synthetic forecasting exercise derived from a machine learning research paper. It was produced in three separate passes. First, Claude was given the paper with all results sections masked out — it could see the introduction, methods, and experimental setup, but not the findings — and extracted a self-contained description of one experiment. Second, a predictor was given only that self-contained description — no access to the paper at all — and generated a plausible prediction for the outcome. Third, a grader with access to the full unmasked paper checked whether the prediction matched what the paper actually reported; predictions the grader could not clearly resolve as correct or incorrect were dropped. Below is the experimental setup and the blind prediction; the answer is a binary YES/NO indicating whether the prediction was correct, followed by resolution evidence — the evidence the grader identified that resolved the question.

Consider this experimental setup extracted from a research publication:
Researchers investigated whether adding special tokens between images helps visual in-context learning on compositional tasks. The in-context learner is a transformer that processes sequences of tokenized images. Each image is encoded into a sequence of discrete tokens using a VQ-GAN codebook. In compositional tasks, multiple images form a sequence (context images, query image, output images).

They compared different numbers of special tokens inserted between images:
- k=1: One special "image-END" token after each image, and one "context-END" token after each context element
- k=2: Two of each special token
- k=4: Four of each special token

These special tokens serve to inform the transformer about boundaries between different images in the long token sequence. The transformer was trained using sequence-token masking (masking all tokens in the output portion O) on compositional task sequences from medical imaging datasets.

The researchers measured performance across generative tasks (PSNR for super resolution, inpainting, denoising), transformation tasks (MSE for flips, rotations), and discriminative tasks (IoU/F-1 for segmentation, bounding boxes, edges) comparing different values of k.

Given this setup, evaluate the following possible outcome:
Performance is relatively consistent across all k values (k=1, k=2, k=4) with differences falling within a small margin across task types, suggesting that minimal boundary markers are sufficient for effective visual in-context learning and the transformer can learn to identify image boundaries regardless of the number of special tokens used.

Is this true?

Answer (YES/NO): NO